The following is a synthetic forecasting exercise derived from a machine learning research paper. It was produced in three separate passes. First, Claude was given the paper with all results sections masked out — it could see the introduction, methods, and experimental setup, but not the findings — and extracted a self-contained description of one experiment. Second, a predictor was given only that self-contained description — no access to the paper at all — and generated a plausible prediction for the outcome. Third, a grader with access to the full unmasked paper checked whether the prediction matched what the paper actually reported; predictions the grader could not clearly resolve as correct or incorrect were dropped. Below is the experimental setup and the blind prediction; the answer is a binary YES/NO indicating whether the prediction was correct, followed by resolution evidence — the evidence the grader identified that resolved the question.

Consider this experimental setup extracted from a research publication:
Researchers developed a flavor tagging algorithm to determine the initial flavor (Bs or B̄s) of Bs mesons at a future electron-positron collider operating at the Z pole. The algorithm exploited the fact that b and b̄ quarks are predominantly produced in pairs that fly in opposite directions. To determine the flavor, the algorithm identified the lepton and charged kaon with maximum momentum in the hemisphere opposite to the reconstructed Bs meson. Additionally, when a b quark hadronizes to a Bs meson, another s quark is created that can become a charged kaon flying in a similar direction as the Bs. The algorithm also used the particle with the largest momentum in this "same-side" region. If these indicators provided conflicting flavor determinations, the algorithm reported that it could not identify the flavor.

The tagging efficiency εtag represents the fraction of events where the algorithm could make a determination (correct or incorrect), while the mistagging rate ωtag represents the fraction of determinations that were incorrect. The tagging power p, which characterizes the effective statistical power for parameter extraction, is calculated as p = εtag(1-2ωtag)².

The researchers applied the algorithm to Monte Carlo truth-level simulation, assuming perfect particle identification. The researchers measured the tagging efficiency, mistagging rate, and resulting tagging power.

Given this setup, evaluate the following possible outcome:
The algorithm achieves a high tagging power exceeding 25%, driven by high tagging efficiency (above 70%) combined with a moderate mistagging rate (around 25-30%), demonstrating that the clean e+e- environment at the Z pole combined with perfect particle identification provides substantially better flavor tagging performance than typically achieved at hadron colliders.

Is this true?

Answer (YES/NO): NO